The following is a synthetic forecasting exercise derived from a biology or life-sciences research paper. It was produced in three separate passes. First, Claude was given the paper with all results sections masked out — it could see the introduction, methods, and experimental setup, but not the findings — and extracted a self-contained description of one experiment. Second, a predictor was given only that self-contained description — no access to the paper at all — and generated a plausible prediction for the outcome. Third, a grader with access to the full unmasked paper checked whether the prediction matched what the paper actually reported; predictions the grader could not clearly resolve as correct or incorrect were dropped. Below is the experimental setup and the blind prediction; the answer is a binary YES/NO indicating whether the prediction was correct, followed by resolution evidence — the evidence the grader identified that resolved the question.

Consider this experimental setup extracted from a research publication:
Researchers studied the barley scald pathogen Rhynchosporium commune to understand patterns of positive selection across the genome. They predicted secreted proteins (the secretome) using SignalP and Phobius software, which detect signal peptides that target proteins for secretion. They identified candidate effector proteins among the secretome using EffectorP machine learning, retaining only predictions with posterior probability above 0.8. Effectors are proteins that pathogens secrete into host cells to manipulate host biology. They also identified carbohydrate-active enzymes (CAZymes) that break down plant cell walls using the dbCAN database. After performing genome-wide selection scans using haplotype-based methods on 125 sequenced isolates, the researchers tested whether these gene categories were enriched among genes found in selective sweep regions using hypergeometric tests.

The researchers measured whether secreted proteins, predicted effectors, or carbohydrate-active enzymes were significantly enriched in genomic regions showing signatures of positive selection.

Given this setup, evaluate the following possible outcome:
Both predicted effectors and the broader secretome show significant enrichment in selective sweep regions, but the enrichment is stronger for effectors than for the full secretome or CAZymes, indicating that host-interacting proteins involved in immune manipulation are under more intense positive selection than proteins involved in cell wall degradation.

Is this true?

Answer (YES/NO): NO